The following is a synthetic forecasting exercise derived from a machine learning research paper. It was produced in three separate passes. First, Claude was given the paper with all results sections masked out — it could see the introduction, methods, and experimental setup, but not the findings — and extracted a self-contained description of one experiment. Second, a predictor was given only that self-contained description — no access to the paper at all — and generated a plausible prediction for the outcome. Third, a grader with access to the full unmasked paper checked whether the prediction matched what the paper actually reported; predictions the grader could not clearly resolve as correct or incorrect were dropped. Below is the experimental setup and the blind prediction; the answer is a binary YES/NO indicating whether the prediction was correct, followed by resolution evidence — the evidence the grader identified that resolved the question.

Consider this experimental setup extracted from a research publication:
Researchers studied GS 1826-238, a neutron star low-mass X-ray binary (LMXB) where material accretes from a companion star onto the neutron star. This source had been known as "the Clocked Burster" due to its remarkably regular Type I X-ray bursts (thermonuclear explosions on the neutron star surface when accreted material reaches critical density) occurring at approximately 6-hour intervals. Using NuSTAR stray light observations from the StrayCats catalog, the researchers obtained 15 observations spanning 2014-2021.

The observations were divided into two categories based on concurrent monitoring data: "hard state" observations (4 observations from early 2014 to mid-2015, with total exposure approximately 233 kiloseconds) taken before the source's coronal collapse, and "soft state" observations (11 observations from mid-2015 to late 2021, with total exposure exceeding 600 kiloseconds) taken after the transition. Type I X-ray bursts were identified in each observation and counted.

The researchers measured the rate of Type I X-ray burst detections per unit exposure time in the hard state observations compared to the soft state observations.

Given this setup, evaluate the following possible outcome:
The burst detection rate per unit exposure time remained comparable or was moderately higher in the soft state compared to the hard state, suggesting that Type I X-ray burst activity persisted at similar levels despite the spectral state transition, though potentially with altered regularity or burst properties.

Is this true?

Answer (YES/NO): NO